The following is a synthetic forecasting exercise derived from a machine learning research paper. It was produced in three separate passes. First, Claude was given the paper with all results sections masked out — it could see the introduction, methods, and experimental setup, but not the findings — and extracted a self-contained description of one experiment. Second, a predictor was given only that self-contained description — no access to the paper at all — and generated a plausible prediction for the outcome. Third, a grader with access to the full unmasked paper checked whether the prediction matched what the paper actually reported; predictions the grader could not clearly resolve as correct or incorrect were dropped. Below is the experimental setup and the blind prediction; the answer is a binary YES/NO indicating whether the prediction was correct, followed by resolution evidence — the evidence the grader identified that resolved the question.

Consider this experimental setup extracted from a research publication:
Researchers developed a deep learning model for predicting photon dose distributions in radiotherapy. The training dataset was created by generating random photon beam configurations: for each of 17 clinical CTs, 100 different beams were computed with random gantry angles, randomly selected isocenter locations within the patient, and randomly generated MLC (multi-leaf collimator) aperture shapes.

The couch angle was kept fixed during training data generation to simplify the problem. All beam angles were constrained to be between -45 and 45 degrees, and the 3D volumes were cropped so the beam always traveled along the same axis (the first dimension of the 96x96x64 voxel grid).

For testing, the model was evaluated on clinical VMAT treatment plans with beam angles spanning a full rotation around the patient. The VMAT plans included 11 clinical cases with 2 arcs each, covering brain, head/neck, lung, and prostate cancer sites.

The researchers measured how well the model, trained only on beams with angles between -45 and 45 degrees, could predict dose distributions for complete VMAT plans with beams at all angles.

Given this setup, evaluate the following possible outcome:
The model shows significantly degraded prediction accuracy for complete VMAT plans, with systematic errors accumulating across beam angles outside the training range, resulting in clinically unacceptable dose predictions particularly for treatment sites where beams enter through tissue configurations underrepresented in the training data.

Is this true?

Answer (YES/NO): NO